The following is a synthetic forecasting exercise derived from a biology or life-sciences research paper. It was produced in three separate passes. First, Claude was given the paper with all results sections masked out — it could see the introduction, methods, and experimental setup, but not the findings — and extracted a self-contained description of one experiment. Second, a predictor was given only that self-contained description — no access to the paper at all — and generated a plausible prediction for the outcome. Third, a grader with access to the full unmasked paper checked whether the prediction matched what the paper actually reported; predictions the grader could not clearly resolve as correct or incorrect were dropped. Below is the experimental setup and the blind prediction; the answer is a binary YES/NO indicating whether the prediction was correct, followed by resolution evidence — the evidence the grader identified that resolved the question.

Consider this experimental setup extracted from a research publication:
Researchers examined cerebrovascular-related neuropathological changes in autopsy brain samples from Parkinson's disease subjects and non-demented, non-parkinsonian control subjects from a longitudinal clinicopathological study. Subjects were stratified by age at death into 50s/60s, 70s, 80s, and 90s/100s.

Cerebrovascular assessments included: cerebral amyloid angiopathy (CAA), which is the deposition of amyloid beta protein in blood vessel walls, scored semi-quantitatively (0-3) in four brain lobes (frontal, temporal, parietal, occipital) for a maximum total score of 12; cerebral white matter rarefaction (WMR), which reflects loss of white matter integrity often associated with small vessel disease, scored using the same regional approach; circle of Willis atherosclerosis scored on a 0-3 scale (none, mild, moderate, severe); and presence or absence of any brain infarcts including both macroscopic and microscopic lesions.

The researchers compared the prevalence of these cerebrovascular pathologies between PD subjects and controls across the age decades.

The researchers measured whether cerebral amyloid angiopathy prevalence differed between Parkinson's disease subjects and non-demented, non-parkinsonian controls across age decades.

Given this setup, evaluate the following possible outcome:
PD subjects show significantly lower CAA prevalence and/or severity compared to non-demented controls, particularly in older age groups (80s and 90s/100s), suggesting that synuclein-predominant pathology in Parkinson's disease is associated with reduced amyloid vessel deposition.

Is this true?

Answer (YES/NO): NO